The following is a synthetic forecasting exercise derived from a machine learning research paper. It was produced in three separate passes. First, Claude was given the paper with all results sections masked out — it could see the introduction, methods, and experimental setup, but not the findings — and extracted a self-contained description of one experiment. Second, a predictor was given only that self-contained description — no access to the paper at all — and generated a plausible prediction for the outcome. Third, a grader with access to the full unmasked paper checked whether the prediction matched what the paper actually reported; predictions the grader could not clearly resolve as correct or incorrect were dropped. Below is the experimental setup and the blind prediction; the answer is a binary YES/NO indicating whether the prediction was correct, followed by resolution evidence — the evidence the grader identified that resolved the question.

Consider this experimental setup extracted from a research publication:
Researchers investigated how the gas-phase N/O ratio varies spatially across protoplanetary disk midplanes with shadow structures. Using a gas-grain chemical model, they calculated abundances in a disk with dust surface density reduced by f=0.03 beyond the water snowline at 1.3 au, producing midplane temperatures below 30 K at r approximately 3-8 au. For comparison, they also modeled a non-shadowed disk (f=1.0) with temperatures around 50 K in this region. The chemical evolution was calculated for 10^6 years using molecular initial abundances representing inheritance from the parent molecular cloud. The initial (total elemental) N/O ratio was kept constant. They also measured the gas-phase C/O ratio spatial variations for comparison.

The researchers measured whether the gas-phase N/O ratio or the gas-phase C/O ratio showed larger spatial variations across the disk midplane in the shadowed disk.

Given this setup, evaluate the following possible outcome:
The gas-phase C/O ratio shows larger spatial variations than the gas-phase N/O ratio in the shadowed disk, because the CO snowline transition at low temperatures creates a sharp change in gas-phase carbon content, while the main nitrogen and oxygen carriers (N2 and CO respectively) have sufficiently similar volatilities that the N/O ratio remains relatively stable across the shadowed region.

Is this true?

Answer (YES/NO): NO